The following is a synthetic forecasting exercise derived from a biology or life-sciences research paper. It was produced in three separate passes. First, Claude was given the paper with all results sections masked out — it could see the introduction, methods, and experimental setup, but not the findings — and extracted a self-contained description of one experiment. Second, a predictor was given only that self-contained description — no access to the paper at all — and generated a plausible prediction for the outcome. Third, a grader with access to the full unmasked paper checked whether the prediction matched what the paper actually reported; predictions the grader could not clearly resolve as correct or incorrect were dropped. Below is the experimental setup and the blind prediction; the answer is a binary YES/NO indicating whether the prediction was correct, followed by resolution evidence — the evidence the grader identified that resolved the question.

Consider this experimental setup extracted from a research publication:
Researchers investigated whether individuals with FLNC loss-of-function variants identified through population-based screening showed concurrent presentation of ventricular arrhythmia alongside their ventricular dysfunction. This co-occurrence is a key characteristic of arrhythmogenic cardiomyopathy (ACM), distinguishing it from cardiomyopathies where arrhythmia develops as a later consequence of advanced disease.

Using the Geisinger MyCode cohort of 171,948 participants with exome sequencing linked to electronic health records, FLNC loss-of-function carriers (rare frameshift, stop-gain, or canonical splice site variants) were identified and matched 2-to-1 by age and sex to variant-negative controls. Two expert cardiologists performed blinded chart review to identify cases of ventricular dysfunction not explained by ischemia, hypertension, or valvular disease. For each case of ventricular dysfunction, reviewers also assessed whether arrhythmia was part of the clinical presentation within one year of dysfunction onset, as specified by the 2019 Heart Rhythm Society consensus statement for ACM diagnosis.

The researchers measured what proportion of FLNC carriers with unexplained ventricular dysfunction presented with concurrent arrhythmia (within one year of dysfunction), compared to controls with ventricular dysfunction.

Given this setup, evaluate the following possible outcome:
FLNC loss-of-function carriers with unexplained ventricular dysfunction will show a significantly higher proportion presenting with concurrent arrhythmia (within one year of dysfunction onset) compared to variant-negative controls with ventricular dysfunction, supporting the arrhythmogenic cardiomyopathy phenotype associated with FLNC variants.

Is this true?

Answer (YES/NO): NO